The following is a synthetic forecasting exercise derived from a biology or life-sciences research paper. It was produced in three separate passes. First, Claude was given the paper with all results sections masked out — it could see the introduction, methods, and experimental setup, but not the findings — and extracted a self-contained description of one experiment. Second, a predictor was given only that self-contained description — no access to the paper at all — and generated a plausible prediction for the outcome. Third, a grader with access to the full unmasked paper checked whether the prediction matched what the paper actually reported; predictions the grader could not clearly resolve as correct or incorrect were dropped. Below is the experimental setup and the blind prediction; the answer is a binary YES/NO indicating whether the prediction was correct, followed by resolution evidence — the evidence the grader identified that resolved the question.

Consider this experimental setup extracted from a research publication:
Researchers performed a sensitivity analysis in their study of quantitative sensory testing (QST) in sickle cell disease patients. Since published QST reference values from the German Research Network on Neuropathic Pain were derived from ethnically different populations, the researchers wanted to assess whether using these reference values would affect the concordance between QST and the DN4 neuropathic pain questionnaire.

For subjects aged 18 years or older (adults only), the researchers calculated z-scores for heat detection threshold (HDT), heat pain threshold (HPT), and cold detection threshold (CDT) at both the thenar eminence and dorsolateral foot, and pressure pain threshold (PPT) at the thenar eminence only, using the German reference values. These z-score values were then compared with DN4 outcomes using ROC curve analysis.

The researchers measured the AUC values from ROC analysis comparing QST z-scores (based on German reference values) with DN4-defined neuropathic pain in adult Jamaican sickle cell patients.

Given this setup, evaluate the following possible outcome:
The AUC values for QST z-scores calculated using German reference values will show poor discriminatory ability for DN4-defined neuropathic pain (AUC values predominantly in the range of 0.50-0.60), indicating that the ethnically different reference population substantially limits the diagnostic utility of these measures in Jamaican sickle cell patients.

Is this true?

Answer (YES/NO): NO